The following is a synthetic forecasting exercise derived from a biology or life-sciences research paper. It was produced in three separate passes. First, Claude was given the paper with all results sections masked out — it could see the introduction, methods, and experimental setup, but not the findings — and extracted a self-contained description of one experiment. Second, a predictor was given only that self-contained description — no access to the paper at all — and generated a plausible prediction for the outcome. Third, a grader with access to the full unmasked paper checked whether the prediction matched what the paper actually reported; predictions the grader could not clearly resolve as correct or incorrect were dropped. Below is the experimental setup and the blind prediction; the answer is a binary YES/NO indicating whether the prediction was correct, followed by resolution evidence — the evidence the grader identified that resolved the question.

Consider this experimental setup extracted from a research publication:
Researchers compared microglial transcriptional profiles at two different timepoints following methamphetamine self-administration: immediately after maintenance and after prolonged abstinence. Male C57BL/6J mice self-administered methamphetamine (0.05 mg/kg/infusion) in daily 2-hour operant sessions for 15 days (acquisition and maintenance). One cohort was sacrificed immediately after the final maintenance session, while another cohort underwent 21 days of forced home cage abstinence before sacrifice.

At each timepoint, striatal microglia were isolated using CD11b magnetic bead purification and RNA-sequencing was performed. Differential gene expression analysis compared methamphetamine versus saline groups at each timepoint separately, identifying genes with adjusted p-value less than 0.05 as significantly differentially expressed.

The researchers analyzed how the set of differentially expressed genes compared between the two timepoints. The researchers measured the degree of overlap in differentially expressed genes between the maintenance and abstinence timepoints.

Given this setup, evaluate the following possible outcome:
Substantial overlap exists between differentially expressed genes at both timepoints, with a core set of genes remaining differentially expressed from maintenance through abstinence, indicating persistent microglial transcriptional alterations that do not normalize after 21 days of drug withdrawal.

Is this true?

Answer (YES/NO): YES